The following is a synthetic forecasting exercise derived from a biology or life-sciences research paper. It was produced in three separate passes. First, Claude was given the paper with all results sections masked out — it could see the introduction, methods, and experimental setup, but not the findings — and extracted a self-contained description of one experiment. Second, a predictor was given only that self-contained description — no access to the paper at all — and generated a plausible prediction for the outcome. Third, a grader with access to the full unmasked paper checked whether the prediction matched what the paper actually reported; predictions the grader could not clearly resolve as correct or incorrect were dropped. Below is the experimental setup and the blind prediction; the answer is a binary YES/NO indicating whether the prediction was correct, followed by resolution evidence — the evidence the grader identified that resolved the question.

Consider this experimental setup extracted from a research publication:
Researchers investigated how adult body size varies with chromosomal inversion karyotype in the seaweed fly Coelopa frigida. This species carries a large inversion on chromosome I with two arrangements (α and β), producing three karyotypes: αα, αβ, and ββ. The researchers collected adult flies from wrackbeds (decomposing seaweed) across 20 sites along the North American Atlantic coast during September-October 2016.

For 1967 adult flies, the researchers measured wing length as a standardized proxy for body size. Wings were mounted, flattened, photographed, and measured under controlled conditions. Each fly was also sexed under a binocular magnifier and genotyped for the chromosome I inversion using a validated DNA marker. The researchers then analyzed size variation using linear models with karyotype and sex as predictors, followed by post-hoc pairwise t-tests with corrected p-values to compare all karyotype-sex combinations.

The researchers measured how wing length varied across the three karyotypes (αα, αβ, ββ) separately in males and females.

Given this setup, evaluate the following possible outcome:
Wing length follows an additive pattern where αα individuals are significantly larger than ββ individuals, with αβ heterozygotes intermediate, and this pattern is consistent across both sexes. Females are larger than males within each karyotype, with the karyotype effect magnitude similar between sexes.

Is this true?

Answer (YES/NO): NO